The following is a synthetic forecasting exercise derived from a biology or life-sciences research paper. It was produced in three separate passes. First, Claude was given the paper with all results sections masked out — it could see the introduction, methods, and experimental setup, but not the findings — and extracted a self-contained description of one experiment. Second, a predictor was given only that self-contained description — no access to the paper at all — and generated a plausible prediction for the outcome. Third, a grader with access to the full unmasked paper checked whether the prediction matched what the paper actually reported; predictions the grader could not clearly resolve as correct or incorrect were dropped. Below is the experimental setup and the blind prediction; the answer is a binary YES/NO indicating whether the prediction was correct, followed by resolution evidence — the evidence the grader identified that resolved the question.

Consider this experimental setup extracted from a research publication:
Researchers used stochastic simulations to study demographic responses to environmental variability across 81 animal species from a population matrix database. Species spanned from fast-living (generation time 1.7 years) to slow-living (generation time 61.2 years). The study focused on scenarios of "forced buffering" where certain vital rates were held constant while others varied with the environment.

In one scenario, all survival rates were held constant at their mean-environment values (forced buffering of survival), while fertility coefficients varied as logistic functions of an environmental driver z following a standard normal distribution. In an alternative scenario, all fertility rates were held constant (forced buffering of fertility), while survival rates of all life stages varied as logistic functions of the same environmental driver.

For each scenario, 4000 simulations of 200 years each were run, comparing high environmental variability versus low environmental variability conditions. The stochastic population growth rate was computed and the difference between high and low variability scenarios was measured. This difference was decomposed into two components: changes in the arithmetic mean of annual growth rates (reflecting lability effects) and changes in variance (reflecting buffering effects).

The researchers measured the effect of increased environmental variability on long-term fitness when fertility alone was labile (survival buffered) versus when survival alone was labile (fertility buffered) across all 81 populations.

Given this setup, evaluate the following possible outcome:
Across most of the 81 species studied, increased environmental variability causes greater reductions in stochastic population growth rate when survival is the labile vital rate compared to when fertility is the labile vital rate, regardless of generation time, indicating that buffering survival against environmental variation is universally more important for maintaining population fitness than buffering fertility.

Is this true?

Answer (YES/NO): NO